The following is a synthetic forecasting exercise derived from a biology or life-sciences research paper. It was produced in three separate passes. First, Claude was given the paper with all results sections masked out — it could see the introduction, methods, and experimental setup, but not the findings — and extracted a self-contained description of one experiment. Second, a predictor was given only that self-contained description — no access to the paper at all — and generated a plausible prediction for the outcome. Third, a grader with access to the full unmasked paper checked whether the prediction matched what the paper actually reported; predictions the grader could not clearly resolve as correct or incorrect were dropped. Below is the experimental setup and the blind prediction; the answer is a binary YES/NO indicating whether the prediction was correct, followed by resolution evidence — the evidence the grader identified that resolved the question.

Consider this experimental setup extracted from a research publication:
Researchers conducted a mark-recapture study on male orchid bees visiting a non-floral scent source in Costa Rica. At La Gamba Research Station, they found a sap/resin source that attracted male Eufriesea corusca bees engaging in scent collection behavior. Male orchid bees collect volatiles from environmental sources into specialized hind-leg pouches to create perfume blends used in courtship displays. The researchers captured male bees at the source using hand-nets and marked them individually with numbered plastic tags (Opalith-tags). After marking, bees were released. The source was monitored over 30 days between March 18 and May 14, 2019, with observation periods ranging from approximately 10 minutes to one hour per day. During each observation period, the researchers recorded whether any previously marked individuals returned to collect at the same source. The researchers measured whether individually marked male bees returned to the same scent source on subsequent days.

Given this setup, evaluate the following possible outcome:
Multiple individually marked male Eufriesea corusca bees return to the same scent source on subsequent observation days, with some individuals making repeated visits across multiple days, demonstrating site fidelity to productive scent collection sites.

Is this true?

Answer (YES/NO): YES